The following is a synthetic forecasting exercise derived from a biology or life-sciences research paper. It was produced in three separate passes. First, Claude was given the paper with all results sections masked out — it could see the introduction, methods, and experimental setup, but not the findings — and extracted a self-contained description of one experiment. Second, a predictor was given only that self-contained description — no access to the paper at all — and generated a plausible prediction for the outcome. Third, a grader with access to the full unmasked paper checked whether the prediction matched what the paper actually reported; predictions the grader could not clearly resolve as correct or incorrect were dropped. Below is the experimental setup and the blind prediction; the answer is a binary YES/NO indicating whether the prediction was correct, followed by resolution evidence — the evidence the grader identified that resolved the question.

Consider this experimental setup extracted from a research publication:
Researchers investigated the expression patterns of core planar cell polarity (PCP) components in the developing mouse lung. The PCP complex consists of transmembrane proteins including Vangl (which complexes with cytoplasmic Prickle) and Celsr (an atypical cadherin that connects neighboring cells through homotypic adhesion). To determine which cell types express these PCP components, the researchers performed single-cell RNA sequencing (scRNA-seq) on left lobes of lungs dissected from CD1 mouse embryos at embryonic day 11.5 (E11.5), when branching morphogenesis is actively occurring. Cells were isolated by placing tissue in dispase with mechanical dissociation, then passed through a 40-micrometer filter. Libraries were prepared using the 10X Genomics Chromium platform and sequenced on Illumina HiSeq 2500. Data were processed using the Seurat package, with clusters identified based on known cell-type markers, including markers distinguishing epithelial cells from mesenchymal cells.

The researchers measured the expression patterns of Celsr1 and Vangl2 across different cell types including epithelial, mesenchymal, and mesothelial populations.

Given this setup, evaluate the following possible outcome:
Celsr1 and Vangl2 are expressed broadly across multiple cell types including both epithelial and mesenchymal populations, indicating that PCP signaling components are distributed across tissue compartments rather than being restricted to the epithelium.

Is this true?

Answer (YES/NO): NO